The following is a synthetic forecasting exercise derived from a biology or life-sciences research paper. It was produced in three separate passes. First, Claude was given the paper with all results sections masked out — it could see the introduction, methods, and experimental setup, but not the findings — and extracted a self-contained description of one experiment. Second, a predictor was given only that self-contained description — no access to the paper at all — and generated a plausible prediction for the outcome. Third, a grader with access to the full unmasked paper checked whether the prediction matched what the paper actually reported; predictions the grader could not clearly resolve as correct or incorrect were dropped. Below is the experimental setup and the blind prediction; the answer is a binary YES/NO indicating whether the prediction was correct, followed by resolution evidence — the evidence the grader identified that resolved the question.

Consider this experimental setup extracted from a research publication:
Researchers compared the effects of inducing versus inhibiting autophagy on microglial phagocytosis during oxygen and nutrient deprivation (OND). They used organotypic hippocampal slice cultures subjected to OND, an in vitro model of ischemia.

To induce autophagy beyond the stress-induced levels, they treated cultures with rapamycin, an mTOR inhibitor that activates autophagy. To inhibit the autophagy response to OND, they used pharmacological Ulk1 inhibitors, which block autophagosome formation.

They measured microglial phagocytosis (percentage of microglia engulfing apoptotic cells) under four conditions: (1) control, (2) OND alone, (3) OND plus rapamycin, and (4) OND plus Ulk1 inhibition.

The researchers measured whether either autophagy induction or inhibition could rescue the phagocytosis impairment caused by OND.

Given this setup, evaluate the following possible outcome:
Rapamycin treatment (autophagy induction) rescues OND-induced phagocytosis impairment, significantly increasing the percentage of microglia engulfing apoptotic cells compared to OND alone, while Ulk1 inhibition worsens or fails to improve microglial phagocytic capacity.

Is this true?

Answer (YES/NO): NO